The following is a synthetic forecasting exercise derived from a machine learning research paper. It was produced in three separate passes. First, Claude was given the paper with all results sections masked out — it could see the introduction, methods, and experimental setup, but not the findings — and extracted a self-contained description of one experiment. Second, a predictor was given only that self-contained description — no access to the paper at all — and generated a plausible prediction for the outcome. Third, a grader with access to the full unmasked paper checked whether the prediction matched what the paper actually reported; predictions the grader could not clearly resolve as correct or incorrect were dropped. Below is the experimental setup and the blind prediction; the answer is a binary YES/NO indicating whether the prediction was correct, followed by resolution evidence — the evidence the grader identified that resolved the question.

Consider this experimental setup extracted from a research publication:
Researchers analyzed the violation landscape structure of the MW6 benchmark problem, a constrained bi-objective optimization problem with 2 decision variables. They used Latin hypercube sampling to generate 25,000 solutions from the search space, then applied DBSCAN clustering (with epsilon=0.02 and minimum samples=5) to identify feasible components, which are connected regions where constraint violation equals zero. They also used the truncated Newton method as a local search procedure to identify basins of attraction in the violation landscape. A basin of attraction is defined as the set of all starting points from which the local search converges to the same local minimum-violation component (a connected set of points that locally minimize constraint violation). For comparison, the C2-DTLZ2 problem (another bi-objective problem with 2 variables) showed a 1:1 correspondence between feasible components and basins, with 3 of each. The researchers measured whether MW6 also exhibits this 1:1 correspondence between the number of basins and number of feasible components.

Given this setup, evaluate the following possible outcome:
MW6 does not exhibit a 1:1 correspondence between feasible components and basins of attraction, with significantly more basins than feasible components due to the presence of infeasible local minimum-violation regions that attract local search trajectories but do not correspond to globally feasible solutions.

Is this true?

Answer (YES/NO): YES